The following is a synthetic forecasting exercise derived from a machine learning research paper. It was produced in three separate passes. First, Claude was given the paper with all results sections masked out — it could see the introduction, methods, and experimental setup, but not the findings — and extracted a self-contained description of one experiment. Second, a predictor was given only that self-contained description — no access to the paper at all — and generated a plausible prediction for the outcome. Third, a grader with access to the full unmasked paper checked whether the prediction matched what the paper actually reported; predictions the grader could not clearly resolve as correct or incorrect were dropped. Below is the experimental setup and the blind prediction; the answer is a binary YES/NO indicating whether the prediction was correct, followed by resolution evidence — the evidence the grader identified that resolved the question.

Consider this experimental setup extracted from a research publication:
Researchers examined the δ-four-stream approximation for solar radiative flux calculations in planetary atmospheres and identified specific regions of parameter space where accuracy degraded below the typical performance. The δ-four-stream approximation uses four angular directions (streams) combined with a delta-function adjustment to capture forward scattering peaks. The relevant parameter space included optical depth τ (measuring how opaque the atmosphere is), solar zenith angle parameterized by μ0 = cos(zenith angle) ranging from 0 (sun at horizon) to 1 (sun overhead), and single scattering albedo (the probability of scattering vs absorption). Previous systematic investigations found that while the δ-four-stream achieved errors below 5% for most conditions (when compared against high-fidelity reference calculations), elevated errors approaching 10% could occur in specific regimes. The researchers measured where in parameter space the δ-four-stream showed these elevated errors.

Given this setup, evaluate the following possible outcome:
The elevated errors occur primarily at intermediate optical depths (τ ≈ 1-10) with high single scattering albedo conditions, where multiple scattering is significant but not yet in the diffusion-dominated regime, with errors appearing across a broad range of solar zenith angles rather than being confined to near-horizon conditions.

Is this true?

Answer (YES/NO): NO